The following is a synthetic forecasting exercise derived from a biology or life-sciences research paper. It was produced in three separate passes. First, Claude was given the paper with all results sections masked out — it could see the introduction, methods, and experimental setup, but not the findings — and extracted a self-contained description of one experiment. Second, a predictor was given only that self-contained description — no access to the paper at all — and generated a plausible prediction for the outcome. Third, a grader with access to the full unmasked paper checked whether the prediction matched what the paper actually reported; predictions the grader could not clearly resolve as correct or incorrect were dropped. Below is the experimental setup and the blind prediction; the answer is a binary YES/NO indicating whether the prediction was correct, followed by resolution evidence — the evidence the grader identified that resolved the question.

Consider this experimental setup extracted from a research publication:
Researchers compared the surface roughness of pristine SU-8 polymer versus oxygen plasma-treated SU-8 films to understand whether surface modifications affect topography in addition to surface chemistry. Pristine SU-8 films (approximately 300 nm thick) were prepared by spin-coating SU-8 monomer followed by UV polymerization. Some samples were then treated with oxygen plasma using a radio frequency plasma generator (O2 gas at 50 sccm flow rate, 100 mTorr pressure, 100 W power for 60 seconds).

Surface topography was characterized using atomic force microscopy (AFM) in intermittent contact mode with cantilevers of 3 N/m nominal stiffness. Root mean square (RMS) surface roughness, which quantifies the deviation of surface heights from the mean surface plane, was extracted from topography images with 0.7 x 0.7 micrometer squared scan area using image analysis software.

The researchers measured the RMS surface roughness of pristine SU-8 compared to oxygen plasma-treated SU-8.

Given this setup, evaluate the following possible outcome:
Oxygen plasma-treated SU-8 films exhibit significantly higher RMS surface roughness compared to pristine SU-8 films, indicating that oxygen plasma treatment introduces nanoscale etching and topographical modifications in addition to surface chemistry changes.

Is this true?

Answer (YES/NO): YES